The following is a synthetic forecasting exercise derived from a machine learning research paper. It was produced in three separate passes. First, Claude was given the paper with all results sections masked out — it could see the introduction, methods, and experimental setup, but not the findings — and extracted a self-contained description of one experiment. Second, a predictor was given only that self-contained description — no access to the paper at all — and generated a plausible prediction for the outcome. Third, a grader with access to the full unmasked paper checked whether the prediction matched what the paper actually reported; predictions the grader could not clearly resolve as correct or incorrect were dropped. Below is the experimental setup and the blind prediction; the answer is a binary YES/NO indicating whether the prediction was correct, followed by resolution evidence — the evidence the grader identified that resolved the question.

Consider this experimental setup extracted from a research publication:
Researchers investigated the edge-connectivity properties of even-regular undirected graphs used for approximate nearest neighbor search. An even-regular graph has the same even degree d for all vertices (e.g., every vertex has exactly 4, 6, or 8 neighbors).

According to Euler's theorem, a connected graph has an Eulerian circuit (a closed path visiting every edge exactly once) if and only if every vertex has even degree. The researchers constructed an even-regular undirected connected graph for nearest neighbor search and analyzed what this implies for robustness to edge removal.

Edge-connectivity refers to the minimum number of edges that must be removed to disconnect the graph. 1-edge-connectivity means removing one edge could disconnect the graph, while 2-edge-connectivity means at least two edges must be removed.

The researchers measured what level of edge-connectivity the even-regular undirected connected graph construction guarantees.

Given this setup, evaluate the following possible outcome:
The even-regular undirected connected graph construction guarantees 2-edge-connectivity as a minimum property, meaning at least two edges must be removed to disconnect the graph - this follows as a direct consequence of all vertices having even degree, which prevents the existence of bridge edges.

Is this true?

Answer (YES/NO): YES